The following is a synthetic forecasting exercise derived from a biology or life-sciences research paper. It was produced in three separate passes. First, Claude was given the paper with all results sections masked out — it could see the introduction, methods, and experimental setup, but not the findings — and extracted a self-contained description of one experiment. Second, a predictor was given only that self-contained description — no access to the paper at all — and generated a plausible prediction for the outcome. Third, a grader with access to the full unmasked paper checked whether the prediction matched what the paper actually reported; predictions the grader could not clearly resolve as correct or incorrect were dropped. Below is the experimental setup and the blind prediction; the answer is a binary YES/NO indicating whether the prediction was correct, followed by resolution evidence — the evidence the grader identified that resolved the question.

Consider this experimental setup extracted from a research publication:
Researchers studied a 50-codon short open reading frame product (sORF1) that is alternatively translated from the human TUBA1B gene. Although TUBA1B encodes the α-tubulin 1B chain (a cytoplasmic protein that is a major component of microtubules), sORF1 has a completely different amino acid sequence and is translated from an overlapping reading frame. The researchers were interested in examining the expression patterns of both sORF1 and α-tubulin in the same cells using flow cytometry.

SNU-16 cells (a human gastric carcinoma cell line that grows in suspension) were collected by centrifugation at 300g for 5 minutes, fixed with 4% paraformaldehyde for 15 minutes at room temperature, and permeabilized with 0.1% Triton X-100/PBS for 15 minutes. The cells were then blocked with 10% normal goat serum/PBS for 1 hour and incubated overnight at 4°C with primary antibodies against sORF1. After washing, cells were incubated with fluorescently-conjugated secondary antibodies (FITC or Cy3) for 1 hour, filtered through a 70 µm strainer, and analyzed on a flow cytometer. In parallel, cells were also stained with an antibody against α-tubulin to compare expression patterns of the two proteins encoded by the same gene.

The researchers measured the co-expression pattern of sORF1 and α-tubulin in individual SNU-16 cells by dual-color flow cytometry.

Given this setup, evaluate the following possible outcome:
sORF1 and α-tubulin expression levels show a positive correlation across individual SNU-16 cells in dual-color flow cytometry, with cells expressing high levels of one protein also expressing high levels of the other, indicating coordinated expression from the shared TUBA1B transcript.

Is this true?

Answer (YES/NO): NO